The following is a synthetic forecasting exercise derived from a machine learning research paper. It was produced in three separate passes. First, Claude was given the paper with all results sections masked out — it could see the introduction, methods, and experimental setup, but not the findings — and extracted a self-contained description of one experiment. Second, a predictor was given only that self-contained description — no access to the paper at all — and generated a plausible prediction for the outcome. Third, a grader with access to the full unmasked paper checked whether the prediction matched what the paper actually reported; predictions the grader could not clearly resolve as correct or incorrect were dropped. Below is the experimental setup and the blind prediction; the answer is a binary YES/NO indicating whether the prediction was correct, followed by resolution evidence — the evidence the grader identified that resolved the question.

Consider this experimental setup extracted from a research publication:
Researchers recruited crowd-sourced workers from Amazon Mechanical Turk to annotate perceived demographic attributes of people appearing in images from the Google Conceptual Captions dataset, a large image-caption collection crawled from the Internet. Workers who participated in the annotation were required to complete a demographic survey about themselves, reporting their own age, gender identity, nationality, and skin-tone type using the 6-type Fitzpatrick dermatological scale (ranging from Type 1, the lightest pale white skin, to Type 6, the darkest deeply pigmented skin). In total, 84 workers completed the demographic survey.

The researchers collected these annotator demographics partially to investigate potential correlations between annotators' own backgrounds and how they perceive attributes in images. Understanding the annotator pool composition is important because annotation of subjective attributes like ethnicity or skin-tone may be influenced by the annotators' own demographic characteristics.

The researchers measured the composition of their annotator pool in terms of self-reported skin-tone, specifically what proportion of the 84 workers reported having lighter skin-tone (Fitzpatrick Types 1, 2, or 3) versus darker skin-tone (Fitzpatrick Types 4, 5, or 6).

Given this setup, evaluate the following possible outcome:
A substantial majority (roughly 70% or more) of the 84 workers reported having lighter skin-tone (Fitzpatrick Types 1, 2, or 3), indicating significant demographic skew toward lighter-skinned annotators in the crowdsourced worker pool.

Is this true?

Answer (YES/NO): YES